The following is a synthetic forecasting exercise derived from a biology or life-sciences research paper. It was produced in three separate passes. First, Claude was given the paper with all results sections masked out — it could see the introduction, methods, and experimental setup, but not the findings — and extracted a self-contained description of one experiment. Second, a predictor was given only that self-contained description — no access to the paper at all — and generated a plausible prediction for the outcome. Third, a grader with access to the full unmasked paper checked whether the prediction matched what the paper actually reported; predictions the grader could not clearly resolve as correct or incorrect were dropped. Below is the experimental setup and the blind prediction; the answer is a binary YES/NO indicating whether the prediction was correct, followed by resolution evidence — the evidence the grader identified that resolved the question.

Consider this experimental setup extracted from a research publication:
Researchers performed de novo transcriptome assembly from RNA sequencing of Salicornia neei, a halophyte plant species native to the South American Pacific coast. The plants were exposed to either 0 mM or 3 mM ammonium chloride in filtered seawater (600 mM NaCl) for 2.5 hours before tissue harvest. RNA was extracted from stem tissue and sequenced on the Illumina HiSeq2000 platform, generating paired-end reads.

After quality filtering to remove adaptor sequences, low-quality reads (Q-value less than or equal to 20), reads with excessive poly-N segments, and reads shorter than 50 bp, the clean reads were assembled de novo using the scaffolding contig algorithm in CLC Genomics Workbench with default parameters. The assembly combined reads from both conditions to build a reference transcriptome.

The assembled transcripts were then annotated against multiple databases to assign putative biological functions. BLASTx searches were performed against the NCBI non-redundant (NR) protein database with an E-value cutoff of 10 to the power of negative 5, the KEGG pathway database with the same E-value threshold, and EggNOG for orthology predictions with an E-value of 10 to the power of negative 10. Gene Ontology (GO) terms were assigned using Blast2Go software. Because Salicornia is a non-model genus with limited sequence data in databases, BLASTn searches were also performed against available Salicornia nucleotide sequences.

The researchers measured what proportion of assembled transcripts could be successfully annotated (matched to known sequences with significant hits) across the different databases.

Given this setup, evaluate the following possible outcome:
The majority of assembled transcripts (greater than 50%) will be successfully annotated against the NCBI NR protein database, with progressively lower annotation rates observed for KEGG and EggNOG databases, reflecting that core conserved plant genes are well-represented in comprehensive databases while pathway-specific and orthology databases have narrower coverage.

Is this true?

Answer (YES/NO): YES